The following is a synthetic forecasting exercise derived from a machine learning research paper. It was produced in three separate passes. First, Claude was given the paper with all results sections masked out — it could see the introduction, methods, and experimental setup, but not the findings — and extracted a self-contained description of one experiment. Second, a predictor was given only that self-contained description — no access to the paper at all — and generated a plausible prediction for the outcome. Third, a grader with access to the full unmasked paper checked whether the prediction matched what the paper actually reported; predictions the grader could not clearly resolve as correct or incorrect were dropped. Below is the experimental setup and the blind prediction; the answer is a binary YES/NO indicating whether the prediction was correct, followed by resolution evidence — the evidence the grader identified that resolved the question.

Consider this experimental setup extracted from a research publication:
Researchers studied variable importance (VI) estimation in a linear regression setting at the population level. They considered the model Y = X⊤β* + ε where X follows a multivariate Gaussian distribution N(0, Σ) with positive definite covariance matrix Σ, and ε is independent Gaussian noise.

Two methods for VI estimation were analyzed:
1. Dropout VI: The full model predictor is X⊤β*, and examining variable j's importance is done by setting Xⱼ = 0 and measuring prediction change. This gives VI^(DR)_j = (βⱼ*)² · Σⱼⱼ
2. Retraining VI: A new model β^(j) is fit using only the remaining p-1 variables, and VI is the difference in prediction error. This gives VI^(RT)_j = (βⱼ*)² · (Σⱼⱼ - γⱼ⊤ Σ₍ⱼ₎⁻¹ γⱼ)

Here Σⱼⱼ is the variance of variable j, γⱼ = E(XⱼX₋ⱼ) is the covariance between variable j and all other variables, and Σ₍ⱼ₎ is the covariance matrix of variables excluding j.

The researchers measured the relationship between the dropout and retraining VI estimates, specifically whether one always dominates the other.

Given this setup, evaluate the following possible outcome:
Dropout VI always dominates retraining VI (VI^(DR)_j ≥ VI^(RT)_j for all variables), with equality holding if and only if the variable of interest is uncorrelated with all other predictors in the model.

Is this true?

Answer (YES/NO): YES